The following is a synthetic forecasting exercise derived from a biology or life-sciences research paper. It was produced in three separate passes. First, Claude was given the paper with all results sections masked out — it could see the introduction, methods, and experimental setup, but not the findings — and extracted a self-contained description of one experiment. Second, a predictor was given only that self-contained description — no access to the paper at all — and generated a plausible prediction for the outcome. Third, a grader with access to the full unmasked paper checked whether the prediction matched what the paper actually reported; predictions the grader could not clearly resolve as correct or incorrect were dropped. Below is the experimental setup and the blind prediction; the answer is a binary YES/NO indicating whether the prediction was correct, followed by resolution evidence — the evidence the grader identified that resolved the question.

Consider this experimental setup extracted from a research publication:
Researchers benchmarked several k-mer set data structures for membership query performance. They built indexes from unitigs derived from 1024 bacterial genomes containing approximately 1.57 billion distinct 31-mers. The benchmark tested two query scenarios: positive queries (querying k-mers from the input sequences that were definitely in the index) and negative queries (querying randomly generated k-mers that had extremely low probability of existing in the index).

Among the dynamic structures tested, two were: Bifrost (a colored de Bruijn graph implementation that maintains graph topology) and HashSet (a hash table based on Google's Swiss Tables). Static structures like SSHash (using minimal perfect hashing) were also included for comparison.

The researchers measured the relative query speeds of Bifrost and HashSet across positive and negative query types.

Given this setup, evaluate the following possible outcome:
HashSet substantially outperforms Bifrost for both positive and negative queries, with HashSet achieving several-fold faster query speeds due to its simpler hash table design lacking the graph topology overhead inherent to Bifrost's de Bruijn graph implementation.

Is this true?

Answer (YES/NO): NO